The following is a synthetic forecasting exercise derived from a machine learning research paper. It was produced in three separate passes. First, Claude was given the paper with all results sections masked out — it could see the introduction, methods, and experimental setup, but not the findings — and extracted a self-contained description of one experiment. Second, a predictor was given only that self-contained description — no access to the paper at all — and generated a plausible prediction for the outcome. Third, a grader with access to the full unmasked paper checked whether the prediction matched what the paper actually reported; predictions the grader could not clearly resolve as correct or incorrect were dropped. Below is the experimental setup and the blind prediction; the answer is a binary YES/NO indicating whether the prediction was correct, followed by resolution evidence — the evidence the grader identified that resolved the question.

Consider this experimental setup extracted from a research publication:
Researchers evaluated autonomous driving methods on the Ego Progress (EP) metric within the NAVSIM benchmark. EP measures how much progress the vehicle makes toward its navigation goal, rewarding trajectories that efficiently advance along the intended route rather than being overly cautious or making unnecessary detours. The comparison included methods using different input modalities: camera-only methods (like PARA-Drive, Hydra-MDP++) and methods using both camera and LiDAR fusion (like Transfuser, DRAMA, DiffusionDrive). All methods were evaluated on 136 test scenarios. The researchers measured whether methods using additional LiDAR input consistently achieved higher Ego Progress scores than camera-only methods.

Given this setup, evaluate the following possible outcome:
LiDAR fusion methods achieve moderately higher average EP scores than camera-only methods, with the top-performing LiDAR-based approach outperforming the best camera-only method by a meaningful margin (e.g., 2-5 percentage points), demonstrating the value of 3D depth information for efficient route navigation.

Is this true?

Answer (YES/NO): NO